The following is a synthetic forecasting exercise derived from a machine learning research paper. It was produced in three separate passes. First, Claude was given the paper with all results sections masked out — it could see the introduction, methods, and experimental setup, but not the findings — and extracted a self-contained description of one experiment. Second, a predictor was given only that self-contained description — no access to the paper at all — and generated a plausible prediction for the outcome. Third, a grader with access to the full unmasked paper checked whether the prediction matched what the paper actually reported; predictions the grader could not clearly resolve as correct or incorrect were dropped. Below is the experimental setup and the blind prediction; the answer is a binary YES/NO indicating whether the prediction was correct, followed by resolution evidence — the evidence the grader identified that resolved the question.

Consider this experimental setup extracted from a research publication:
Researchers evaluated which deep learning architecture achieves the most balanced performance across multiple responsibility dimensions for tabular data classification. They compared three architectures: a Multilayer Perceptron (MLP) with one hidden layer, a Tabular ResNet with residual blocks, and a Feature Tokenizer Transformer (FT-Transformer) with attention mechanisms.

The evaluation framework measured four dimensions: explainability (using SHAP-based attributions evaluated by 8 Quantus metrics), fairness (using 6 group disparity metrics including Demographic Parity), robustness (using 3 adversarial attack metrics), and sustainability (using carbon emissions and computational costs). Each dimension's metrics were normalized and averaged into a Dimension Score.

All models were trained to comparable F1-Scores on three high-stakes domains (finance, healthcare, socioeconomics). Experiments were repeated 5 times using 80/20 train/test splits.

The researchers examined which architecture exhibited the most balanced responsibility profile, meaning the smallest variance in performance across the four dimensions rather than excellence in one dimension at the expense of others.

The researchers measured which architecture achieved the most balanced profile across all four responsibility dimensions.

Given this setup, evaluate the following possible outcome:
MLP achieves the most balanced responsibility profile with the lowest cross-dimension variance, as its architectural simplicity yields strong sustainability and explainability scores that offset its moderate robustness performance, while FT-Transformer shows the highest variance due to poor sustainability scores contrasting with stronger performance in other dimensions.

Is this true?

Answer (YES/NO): NO